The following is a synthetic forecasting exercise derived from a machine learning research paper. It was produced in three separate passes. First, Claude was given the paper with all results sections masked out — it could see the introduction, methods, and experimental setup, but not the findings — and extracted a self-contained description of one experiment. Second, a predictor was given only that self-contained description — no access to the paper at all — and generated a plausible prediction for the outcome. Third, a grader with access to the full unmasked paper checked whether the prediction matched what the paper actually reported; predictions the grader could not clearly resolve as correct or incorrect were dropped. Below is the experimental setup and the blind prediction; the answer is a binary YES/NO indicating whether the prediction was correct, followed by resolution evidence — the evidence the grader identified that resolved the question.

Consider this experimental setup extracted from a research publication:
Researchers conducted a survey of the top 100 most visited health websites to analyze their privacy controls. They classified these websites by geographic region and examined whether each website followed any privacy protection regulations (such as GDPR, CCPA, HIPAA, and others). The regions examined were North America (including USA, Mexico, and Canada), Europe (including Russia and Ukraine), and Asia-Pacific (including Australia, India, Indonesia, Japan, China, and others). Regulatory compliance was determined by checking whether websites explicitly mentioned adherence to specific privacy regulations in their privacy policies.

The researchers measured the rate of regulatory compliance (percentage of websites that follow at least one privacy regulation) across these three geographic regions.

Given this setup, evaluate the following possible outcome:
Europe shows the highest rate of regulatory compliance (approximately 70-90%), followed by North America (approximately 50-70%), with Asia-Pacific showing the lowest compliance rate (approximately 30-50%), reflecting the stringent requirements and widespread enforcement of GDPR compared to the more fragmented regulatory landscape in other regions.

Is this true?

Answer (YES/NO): NO